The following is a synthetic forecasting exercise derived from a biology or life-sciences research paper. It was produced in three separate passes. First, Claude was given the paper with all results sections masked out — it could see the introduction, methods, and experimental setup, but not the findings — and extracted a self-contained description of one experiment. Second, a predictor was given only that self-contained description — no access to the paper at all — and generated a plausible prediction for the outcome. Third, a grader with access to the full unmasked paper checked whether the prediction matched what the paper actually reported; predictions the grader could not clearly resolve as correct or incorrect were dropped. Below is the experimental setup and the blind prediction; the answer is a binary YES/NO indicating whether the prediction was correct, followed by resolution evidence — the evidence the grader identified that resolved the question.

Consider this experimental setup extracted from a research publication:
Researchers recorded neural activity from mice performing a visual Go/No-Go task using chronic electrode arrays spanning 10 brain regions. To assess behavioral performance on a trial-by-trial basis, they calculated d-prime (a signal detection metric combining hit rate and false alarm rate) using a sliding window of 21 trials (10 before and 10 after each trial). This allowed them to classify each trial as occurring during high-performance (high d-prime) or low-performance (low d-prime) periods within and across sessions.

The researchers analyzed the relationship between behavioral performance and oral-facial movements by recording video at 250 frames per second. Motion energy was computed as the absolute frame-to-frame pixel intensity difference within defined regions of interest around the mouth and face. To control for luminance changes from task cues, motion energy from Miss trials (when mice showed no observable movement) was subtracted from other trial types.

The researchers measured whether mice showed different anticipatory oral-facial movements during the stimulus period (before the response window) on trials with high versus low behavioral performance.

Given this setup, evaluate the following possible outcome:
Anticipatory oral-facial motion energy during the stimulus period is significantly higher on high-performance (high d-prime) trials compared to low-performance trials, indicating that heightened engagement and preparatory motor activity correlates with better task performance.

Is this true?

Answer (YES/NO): NO